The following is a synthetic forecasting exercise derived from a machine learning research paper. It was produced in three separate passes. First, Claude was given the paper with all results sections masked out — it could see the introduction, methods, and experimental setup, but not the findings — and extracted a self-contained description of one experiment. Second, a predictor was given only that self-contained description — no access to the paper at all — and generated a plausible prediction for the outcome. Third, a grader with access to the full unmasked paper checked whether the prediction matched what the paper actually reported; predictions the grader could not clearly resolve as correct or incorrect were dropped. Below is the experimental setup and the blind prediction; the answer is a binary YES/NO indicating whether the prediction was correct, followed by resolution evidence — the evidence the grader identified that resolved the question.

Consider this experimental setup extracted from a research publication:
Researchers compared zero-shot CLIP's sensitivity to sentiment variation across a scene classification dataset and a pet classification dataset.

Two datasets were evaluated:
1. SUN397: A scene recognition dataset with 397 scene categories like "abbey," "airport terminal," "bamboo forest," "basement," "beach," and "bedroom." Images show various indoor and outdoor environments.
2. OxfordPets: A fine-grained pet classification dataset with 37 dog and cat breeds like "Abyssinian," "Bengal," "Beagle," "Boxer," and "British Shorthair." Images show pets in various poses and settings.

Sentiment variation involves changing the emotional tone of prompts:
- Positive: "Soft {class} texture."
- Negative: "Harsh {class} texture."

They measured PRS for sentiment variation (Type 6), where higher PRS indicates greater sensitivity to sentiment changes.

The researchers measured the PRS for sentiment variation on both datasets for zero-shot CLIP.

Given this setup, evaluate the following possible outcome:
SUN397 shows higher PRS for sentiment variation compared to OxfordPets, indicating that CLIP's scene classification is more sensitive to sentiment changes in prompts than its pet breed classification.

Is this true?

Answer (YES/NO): YES